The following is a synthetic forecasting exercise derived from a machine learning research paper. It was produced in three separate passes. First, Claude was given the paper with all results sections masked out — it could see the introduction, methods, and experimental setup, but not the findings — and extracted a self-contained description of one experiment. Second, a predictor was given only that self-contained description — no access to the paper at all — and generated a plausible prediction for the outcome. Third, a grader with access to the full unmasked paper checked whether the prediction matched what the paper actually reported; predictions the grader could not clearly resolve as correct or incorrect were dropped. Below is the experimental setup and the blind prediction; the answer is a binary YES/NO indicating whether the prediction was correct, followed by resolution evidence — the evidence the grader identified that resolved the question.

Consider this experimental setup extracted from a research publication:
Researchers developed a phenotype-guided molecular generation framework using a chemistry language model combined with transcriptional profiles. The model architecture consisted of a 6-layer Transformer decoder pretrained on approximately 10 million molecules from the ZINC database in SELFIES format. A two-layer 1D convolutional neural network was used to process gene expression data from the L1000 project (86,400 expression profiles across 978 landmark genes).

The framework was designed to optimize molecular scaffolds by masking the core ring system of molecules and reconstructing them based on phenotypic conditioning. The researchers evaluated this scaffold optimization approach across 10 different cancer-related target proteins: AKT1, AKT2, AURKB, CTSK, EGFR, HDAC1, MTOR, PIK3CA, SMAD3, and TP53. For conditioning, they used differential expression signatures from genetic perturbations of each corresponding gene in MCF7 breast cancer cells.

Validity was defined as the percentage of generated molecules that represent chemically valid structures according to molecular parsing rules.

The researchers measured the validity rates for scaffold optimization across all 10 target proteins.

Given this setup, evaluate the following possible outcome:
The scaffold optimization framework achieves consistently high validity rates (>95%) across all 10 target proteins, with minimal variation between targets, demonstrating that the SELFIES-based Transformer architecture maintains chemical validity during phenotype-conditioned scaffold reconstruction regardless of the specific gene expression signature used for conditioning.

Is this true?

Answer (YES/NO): NO